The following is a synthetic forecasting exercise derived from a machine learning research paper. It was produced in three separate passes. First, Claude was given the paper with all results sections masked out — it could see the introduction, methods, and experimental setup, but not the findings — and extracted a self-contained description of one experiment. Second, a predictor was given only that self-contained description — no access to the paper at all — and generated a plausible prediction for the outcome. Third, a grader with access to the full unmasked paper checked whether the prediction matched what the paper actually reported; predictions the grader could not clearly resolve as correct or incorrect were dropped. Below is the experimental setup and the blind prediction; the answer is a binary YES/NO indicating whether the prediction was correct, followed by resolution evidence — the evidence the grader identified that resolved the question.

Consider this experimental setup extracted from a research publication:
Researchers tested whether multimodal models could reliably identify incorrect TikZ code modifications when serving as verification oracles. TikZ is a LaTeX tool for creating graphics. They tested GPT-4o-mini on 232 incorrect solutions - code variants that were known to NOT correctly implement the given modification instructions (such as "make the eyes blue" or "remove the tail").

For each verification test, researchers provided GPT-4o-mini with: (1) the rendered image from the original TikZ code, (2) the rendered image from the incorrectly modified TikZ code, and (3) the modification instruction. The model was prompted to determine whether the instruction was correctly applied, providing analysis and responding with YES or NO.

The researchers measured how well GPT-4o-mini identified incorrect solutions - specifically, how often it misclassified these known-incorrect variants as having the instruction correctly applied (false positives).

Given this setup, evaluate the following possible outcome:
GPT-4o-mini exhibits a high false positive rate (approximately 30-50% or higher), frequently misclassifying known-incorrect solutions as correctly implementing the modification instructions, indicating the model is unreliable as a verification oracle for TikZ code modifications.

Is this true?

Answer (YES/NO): NO